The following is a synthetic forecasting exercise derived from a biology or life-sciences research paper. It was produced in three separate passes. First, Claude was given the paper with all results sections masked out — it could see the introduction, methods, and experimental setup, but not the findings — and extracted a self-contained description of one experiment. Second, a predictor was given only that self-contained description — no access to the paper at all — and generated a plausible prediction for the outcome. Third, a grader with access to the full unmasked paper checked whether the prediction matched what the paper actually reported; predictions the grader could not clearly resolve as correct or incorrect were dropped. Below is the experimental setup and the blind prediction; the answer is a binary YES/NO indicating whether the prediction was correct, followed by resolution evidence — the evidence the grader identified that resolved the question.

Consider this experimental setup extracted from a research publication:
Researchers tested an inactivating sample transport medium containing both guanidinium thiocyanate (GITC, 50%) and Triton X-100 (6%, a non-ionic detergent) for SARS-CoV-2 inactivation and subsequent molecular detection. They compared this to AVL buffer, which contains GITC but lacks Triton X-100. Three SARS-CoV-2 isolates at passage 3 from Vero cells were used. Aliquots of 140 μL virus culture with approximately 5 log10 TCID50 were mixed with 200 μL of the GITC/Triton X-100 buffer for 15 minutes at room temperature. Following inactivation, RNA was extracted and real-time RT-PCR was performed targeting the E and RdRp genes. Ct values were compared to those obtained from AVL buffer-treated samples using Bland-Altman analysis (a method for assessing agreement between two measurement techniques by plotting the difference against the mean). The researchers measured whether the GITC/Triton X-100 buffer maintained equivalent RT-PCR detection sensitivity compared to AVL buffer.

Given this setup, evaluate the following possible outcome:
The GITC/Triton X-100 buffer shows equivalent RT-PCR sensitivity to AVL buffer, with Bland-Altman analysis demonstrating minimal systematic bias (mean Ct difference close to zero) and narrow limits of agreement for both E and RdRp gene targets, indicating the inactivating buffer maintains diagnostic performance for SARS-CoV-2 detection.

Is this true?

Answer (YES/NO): YES